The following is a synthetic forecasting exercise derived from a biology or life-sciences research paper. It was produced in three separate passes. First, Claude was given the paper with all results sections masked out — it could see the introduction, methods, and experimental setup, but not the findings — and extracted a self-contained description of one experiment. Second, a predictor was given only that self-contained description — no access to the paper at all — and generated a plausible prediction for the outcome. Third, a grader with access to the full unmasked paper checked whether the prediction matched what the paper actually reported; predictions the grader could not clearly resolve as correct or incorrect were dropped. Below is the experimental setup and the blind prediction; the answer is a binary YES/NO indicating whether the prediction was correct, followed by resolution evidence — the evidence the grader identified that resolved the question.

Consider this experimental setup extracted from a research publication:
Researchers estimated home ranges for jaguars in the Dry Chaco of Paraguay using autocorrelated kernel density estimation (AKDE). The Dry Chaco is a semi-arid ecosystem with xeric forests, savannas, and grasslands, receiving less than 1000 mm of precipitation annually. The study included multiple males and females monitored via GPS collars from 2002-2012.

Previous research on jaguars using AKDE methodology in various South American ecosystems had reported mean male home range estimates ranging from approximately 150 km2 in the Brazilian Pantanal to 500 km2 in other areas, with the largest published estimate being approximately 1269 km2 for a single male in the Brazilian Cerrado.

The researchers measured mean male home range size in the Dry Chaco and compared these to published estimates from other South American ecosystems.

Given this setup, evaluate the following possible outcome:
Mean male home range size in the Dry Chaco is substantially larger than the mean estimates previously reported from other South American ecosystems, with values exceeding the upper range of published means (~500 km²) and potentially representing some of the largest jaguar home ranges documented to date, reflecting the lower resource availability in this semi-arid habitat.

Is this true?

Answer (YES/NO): YES